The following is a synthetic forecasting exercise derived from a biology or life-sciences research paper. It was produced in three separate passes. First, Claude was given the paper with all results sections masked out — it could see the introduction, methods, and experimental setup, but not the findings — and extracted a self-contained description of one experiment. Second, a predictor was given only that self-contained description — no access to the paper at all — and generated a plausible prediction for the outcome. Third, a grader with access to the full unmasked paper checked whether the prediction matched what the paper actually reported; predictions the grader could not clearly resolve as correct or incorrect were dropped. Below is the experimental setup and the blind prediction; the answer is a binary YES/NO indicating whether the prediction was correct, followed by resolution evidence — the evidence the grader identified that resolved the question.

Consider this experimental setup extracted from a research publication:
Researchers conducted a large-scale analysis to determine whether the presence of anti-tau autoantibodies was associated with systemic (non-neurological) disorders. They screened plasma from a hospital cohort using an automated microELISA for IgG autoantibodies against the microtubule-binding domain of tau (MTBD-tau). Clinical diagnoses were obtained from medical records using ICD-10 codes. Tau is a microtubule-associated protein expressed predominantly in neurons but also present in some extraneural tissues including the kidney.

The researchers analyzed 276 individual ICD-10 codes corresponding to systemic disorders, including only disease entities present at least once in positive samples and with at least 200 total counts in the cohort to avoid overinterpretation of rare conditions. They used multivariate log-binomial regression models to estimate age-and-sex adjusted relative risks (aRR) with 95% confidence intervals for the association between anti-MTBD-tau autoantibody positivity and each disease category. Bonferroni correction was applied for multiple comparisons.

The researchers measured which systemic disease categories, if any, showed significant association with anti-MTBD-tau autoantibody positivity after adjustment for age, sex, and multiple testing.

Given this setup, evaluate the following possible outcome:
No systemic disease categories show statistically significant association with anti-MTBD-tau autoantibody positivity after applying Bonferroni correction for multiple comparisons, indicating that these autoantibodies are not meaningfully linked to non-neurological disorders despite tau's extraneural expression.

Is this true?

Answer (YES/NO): NO